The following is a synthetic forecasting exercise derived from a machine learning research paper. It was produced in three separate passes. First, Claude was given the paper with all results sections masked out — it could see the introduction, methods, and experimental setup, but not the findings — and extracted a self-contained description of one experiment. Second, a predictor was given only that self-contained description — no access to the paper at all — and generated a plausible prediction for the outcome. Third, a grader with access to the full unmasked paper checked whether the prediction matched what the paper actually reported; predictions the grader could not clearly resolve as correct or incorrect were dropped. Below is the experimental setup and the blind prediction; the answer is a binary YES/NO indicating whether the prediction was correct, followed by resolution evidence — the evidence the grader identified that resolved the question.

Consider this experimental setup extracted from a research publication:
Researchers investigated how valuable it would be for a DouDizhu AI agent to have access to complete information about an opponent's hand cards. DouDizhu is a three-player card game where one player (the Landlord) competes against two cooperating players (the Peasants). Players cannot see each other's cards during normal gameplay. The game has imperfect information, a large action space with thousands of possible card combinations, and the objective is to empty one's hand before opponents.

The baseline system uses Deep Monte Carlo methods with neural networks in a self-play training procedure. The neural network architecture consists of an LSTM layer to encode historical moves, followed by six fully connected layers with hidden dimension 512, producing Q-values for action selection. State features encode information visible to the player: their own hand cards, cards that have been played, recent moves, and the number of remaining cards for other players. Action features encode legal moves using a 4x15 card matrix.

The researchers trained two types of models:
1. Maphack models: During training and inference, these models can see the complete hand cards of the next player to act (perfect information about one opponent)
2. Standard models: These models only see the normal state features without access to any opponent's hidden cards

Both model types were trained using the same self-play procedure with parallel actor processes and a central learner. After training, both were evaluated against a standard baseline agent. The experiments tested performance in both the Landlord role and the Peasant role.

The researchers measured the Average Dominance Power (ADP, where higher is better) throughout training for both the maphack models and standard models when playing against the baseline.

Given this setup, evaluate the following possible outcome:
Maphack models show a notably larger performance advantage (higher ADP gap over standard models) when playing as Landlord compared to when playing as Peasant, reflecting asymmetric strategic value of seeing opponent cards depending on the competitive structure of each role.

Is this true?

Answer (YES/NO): NO